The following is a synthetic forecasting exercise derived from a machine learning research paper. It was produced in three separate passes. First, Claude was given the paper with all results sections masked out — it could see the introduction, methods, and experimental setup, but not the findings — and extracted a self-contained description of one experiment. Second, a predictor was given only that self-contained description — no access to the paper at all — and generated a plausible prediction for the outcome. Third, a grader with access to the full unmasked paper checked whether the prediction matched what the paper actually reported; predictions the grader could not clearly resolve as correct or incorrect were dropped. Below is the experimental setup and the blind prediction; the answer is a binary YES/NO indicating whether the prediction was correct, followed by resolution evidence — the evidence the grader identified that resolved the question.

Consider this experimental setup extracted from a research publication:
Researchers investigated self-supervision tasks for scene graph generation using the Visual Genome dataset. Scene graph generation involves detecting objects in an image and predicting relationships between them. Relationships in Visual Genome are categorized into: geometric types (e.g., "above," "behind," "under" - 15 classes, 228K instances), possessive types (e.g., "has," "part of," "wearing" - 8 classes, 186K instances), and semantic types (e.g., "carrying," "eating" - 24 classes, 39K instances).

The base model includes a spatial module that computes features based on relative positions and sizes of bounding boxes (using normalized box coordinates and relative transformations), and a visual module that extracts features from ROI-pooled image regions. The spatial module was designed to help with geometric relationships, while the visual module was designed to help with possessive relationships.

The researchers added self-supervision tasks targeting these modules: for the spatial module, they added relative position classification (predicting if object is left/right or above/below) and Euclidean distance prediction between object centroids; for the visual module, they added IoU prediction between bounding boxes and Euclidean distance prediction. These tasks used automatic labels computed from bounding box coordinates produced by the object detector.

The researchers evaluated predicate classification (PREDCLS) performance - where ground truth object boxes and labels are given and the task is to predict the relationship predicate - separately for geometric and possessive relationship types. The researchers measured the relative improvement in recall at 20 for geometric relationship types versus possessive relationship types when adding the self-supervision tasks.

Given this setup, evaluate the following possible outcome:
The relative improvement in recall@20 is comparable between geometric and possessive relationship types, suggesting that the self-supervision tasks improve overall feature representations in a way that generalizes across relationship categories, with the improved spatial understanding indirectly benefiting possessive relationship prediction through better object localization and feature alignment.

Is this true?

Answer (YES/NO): NO